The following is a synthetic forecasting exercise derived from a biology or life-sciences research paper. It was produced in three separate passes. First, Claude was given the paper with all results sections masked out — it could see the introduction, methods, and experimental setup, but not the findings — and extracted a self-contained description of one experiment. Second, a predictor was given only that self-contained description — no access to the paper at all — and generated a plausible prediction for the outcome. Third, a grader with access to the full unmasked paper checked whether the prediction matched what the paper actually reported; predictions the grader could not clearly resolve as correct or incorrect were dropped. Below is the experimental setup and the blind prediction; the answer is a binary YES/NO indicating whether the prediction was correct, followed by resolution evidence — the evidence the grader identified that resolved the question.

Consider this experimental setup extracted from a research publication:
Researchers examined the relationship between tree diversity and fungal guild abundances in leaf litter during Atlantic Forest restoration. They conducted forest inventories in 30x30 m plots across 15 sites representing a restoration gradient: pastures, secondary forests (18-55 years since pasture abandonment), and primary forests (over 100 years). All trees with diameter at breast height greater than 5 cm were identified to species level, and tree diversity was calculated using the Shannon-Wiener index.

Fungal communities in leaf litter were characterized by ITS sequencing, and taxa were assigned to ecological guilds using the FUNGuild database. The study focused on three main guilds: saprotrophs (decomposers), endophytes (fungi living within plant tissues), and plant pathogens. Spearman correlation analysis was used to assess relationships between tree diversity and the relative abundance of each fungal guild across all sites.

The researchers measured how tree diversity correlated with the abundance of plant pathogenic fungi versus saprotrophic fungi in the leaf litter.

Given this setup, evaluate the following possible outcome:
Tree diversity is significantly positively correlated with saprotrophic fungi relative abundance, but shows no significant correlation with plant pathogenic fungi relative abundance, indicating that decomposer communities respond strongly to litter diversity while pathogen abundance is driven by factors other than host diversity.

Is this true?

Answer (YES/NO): NO